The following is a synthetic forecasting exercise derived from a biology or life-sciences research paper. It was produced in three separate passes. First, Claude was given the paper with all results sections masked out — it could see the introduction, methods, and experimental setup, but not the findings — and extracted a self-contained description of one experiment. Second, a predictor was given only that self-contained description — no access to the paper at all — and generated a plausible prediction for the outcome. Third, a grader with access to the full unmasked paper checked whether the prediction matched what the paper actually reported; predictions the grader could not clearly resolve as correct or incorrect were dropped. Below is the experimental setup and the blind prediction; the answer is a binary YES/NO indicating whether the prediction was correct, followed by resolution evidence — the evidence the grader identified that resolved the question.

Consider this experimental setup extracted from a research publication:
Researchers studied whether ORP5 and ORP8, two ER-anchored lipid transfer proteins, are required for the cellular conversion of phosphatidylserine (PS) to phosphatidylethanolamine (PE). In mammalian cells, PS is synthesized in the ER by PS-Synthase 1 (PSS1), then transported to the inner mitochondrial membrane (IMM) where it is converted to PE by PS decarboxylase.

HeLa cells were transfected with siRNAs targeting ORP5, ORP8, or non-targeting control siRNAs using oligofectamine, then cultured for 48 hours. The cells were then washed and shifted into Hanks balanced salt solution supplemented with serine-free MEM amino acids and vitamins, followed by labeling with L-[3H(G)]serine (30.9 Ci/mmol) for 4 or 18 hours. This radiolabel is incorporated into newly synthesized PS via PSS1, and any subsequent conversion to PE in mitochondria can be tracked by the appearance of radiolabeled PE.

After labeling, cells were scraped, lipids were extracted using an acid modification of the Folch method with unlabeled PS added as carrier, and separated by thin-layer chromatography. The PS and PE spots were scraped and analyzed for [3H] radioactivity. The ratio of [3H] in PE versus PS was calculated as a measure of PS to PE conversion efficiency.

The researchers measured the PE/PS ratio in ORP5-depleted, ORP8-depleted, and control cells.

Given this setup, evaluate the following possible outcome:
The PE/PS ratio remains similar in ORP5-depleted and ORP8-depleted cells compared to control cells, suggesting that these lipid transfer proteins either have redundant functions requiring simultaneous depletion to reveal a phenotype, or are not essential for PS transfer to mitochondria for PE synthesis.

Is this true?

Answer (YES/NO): NO